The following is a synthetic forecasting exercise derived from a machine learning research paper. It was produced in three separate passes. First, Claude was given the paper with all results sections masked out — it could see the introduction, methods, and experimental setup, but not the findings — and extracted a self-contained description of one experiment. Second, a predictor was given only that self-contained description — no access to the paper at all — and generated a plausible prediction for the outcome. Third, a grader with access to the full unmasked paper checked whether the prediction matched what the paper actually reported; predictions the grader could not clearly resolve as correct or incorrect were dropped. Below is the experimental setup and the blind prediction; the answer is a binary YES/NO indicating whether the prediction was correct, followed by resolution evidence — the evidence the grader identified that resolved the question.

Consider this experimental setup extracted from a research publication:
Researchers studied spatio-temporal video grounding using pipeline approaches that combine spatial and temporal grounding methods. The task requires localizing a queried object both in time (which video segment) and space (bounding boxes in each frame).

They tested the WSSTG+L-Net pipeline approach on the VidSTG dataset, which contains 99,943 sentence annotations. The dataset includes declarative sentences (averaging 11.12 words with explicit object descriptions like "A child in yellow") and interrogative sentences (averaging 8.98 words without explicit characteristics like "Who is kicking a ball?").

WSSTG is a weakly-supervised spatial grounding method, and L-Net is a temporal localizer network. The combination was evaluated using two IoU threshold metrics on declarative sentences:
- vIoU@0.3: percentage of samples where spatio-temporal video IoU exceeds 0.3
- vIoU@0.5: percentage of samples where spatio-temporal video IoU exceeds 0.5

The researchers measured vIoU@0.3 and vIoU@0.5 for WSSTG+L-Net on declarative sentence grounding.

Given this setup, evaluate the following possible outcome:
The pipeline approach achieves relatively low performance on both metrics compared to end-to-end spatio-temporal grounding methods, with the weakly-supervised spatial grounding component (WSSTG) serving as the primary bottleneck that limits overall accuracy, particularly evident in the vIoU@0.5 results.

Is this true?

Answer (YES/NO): NO